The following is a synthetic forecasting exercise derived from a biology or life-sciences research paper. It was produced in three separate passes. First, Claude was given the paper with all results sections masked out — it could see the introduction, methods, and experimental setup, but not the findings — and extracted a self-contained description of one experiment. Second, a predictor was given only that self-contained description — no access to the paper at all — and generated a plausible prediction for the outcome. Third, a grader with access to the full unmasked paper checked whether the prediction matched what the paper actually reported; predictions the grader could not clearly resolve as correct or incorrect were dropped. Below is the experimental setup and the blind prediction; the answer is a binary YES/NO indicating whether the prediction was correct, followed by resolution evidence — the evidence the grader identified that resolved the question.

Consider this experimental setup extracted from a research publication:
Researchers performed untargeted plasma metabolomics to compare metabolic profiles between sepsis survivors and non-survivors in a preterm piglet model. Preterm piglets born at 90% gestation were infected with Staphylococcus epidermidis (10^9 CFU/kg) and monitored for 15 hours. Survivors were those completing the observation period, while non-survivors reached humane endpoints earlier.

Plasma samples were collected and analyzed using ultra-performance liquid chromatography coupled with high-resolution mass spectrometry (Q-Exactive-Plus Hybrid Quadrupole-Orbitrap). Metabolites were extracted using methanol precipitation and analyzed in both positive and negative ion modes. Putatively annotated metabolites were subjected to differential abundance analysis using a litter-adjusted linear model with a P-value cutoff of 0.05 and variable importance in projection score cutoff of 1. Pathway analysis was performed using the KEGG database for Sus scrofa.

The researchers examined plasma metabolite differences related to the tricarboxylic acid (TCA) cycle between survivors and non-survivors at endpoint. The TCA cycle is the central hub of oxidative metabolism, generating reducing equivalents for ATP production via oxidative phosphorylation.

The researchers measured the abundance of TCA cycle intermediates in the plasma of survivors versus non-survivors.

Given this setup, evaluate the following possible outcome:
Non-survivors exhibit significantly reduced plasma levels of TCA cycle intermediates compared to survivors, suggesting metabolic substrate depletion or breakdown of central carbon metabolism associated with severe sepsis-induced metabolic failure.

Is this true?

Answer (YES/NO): NO